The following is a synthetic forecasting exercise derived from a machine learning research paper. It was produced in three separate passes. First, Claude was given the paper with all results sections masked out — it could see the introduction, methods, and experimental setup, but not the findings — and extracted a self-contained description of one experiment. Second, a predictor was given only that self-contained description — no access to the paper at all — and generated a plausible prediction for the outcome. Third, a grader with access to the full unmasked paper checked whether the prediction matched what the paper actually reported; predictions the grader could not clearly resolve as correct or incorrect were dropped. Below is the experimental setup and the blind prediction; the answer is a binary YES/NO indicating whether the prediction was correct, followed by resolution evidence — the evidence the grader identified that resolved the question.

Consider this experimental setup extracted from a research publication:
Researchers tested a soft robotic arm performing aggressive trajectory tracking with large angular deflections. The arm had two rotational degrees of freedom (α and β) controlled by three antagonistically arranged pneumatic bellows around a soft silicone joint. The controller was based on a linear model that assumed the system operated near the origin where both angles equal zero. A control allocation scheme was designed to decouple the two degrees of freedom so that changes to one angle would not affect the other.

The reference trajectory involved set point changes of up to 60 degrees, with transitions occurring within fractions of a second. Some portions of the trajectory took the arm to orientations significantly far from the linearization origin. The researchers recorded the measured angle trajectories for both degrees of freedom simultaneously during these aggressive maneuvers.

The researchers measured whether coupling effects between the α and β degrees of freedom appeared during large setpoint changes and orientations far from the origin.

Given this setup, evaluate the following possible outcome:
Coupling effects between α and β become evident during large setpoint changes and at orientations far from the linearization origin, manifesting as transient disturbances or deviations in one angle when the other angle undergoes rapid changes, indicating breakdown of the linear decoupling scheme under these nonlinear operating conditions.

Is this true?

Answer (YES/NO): YES